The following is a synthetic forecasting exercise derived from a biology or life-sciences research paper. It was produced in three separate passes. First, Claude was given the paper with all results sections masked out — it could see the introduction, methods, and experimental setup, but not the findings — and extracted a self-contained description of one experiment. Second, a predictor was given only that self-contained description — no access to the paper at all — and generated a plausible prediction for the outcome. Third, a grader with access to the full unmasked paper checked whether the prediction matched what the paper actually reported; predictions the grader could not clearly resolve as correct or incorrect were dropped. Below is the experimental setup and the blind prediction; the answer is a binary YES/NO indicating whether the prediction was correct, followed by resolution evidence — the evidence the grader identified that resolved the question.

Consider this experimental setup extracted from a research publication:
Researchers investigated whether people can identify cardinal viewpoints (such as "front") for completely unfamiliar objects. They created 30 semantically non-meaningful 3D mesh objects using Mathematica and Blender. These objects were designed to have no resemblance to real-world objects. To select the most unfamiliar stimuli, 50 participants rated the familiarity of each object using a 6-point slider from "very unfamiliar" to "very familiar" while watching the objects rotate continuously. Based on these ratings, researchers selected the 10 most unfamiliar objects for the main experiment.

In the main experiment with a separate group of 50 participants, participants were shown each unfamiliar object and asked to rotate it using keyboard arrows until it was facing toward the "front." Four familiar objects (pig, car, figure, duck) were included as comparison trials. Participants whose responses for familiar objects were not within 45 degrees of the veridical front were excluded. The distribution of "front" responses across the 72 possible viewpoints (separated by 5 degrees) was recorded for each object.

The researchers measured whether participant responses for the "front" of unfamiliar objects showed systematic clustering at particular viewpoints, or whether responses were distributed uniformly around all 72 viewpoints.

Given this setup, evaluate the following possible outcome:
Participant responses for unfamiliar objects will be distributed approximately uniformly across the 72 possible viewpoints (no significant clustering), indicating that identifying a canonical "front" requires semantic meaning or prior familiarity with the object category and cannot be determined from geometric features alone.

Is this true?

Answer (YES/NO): NO